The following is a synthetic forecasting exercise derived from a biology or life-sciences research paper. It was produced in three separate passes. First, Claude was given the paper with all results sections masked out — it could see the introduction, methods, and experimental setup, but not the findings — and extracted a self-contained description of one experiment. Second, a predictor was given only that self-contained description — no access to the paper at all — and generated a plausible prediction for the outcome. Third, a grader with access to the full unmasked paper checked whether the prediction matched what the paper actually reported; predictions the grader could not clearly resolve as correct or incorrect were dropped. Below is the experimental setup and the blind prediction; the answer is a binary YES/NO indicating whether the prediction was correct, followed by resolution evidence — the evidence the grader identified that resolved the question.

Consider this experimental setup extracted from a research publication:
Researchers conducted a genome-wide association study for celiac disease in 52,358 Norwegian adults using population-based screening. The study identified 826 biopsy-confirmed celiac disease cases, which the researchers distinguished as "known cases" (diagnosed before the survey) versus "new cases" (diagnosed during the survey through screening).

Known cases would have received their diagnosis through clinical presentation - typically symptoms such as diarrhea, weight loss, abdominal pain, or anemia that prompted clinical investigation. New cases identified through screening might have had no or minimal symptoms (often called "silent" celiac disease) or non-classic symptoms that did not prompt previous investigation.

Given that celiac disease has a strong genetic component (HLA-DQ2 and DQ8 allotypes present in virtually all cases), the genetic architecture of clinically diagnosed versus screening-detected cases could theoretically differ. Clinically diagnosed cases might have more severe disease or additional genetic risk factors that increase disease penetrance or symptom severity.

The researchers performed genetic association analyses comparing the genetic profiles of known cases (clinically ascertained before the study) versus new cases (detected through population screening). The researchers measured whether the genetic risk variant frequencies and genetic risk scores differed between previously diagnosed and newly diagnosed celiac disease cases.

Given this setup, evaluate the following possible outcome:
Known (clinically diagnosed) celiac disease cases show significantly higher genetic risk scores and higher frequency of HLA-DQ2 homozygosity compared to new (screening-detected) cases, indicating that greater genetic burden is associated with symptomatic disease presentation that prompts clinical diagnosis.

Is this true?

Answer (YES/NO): NO